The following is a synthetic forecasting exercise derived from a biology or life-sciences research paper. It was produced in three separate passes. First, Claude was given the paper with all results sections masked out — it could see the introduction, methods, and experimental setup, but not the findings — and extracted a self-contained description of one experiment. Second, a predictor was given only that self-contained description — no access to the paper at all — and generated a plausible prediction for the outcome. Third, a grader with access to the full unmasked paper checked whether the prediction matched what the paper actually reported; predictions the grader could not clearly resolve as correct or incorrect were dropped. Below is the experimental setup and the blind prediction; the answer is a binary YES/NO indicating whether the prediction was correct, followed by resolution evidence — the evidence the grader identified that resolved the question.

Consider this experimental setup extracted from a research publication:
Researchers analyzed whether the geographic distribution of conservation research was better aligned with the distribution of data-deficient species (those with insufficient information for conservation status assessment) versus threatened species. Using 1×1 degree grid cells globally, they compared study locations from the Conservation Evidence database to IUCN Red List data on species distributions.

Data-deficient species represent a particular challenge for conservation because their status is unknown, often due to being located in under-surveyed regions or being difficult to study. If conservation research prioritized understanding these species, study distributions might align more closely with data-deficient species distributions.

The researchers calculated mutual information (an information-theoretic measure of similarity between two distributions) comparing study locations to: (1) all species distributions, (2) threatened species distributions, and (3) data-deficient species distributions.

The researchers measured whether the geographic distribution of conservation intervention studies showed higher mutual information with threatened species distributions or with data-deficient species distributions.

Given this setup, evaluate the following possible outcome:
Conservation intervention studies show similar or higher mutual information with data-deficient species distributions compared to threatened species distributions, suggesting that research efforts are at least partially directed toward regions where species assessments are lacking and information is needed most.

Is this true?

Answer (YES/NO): NO